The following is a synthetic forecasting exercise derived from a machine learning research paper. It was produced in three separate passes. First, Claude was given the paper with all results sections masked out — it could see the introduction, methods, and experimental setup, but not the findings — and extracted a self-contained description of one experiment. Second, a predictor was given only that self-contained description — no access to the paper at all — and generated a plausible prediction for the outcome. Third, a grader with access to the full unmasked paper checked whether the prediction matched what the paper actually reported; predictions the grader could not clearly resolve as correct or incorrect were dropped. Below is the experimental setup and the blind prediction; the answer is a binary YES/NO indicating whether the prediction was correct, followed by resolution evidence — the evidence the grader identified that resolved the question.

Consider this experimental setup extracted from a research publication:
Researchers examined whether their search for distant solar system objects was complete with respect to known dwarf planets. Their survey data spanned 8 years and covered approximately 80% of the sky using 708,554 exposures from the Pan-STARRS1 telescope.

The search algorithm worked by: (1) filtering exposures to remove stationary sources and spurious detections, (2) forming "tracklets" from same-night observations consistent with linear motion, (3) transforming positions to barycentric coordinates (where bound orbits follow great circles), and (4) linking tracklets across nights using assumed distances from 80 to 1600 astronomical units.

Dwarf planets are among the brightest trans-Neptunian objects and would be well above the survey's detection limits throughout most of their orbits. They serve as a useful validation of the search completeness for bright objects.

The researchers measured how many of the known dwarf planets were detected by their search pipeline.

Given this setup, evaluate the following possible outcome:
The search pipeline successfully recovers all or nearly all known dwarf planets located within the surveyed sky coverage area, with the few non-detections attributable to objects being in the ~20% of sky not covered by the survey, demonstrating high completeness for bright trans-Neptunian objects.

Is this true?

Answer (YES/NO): NO